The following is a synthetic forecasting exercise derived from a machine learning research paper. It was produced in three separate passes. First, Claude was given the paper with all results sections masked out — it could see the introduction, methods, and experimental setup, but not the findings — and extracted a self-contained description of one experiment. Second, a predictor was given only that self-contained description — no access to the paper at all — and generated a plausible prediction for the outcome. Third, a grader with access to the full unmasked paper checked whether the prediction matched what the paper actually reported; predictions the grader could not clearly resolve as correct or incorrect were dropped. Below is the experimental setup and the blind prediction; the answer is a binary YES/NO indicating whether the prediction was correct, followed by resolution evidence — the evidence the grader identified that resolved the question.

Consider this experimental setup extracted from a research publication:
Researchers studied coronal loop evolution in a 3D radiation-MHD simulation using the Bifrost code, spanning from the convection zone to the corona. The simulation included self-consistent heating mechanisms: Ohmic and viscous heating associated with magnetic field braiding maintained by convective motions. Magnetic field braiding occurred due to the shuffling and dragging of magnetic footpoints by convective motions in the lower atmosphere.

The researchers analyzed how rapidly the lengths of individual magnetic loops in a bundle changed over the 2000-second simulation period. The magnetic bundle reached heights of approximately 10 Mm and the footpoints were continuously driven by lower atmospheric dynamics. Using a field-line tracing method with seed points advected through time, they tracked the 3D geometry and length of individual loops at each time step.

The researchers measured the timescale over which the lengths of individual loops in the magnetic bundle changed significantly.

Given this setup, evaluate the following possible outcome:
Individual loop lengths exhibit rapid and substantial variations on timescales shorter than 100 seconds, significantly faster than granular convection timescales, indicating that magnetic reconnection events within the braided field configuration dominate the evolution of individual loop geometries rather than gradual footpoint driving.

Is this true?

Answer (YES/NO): NO